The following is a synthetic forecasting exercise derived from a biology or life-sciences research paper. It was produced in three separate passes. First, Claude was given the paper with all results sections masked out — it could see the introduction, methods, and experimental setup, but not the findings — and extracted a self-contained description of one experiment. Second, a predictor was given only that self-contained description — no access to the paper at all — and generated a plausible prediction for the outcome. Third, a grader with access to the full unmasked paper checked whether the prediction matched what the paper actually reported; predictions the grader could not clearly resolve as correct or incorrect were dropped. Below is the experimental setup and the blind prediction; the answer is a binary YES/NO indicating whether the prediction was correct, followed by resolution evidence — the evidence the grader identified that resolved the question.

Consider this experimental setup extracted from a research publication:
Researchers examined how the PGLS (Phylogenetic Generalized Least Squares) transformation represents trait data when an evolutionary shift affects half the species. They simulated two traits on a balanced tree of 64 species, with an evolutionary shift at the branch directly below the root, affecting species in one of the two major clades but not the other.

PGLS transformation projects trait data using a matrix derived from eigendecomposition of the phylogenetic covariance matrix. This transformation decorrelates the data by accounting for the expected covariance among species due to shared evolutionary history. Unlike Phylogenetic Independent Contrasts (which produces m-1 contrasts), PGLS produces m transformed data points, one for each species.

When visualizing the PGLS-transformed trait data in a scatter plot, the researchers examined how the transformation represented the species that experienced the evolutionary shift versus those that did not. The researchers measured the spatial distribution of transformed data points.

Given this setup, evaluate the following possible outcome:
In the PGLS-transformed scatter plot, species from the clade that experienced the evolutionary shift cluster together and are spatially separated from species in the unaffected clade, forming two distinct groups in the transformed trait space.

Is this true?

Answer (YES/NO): YES